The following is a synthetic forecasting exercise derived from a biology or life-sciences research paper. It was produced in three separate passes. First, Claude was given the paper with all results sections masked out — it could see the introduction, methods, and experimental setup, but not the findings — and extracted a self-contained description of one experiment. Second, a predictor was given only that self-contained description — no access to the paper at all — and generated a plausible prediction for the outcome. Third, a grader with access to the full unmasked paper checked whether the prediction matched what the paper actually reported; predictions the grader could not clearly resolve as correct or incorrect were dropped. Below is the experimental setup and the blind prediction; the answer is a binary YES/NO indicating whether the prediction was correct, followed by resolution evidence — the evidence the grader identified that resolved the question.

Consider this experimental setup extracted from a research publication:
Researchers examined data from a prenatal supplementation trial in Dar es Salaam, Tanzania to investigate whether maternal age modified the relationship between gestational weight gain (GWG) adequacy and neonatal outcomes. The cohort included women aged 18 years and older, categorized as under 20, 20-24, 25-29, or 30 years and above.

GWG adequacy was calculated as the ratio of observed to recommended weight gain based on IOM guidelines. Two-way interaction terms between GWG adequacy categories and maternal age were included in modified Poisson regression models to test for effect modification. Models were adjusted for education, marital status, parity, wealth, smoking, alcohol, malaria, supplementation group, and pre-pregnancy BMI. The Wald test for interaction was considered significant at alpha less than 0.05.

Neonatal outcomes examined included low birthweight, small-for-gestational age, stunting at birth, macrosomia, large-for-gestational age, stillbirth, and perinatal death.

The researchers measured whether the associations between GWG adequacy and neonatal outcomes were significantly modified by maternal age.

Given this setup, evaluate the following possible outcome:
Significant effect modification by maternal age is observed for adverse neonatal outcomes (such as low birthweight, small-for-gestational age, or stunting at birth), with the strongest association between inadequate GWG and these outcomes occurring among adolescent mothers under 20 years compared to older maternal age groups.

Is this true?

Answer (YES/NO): NO